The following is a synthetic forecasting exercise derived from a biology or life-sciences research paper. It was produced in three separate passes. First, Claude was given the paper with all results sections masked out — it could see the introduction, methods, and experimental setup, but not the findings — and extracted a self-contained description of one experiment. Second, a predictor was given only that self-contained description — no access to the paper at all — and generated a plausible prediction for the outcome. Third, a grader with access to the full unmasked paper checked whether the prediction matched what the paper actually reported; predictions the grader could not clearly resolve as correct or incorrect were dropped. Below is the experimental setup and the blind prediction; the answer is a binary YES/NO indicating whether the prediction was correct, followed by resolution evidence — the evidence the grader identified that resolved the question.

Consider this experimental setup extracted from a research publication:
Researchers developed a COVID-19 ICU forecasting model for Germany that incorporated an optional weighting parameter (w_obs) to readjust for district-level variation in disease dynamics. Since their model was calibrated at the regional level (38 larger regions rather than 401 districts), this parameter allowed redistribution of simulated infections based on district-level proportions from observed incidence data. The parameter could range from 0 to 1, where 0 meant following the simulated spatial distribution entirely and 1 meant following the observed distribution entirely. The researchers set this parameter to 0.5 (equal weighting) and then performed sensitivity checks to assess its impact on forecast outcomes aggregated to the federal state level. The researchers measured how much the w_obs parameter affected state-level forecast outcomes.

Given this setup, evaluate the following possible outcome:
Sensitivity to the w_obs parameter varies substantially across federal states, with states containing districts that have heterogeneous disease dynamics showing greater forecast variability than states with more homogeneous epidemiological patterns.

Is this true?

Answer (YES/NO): NO